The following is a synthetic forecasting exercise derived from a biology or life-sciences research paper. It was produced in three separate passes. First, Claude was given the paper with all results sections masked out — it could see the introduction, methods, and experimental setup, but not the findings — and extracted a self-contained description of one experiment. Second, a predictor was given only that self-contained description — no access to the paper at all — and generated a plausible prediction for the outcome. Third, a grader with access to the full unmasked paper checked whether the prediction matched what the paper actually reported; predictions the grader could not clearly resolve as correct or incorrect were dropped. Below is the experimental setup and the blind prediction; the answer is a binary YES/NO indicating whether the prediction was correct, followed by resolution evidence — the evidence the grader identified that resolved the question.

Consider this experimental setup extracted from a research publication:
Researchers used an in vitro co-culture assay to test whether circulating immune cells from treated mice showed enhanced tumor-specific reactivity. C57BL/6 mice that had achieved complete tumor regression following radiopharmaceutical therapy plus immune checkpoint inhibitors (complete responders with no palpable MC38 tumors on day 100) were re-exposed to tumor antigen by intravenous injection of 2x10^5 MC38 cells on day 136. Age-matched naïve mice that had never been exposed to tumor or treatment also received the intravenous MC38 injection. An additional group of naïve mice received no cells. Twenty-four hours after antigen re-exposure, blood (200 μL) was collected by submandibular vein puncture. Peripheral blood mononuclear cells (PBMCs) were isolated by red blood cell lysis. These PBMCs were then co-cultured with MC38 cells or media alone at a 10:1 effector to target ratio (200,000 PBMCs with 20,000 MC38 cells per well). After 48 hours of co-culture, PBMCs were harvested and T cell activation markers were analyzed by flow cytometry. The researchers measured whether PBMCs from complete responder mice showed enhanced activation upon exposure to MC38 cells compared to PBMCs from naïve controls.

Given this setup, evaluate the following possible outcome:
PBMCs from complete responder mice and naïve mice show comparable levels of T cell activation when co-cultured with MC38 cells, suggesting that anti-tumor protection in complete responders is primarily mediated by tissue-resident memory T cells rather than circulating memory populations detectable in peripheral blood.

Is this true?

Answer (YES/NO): NO